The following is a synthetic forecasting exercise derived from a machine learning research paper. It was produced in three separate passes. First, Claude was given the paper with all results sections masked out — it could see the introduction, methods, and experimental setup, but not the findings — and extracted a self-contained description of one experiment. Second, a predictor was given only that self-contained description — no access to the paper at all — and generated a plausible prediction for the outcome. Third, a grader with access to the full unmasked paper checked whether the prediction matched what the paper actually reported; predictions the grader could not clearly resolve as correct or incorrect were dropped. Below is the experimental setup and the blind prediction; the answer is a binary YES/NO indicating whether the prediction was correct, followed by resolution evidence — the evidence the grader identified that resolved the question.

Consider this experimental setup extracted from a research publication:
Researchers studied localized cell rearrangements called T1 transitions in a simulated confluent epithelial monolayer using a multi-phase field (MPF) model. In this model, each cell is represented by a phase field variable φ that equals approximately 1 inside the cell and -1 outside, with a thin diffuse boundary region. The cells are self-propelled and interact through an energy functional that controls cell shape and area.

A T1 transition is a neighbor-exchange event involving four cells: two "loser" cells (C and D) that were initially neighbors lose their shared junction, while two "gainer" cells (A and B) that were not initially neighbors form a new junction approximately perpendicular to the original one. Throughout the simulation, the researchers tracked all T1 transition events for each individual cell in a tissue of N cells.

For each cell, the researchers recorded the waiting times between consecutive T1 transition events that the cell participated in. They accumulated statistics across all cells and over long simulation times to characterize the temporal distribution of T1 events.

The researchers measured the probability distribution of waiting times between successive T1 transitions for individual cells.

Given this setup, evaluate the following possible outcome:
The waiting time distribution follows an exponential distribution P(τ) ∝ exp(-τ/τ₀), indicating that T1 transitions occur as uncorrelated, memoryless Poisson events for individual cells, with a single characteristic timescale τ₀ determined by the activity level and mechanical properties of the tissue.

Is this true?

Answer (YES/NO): NO